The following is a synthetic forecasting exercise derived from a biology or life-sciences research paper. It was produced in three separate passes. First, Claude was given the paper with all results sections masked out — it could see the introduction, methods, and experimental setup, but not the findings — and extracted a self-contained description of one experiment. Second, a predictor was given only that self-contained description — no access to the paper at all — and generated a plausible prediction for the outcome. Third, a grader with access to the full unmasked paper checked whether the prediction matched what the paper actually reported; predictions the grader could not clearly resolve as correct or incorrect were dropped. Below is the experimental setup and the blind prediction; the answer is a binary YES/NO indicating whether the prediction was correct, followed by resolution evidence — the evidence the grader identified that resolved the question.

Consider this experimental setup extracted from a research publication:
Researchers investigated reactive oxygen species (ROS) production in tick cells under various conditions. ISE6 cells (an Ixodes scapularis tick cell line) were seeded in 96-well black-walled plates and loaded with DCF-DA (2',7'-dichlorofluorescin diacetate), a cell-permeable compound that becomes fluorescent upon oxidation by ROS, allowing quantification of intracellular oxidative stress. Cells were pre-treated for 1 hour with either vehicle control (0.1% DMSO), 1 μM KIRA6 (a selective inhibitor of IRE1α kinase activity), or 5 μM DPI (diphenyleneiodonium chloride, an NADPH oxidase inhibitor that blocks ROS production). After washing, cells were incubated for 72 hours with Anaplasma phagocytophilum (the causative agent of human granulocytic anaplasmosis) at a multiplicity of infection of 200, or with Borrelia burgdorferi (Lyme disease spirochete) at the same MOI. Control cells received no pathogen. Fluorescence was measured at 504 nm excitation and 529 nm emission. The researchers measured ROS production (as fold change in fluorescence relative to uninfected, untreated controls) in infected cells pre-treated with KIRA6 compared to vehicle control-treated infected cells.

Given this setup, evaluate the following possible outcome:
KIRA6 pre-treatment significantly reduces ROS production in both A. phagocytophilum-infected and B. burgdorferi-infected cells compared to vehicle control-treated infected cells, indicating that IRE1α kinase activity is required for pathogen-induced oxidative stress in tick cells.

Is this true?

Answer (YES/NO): YES